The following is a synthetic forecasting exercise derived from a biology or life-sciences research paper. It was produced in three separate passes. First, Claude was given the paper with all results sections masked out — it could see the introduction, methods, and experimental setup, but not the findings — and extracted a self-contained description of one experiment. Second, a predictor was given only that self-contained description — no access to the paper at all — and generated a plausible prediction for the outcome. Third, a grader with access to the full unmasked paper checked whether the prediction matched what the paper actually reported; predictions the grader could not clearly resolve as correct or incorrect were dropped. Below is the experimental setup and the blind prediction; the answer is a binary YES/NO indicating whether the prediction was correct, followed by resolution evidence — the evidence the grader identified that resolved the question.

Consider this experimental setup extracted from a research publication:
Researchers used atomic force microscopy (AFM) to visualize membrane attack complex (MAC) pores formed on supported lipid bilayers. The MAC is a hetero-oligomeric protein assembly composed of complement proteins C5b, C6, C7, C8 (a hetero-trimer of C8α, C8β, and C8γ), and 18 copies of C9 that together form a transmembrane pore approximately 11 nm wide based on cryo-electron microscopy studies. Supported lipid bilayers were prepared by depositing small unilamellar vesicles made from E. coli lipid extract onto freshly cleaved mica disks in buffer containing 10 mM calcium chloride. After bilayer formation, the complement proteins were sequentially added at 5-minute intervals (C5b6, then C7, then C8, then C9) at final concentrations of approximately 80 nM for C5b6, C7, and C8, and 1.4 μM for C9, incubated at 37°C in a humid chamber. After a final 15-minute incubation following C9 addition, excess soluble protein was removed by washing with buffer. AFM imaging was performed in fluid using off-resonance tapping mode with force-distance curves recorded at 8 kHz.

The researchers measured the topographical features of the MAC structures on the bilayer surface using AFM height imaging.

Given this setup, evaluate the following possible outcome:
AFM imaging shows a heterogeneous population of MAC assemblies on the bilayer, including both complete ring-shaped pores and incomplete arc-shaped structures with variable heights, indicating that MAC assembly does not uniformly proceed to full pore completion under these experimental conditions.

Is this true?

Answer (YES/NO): NO